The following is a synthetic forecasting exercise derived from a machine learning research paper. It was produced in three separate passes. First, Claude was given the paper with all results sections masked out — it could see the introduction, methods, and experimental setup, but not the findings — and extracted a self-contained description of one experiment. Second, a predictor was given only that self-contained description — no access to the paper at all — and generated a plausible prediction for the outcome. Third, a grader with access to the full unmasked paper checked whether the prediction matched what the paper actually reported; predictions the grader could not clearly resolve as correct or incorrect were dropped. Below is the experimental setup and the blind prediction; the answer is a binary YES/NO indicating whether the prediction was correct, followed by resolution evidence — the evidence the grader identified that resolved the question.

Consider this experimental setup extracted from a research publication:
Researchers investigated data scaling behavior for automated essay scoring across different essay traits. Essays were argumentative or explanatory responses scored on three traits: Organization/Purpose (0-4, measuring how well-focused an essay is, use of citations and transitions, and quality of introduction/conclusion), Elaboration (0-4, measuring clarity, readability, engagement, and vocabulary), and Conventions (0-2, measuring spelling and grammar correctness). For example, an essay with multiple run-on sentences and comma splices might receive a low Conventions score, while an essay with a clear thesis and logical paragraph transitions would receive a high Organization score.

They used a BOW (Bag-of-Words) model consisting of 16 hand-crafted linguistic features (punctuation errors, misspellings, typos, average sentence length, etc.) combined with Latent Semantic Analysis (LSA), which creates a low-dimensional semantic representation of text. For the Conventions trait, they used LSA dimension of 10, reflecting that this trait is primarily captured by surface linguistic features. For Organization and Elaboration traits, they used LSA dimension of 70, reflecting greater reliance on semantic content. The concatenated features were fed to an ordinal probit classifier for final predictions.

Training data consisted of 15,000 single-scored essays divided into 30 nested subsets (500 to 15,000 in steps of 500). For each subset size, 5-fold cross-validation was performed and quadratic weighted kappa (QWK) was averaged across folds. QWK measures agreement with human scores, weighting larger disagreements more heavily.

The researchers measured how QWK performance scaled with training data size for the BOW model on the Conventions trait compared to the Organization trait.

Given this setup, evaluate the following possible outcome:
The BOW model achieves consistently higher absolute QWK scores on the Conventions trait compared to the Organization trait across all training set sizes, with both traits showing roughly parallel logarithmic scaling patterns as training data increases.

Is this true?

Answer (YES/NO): NO